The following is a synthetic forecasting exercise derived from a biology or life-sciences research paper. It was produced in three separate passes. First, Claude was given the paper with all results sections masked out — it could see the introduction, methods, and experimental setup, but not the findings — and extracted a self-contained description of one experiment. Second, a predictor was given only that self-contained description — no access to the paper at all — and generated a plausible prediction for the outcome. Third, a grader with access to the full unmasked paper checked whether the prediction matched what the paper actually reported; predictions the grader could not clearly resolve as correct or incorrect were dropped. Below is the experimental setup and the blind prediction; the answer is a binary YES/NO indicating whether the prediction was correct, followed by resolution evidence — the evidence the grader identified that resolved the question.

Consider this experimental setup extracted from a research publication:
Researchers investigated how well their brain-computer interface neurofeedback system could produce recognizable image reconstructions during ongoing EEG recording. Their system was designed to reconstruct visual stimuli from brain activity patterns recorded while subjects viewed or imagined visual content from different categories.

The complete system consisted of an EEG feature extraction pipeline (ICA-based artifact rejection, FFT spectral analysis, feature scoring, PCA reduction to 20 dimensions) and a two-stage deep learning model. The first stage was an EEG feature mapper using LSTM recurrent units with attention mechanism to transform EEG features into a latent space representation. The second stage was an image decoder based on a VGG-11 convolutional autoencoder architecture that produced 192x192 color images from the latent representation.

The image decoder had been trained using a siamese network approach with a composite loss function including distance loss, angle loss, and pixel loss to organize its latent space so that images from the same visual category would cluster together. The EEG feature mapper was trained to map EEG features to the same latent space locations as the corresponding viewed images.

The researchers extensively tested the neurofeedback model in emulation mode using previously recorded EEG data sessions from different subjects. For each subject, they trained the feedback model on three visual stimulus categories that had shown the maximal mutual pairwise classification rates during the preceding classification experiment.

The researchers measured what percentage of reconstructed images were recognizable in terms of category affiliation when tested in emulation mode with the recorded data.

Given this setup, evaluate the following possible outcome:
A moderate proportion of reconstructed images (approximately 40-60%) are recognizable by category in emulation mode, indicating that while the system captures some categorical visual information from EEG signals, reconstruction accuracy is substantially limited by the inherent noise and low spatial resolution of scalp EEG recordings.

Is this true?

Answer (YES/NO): NO